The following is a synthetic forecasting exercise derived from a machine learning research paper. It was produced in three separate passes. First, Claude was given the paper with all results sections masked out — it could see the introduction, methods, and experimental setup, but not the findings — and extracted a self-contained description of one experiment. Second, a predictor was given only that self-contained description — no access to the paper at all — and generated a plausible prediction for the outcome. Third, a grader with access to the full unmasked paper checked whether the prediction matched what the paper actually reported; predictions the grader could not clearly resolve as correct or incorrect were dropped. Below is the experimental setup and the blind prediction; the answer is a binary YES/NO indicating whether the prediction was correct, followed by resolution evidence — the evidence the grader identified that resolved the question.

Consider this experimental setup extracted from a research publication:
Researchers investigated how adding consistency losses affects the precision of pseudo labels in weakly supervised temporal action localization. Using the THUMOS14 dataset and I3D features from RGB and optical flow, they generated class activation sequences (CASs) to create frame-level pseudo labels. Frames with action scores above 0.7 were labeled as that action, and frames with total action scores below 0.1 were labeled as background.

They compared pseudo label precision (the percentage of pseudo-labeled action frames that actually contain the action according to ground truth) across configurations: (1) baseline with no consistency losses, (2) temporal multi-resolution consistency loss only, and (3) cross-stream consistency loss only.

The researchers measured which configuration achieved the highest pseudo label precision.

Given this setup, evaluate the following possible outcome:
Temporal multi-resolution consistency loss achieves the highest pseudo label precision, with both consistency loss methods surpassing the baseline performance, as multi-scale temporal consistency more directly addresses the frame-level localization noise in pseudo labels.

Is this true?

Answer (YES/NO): NO